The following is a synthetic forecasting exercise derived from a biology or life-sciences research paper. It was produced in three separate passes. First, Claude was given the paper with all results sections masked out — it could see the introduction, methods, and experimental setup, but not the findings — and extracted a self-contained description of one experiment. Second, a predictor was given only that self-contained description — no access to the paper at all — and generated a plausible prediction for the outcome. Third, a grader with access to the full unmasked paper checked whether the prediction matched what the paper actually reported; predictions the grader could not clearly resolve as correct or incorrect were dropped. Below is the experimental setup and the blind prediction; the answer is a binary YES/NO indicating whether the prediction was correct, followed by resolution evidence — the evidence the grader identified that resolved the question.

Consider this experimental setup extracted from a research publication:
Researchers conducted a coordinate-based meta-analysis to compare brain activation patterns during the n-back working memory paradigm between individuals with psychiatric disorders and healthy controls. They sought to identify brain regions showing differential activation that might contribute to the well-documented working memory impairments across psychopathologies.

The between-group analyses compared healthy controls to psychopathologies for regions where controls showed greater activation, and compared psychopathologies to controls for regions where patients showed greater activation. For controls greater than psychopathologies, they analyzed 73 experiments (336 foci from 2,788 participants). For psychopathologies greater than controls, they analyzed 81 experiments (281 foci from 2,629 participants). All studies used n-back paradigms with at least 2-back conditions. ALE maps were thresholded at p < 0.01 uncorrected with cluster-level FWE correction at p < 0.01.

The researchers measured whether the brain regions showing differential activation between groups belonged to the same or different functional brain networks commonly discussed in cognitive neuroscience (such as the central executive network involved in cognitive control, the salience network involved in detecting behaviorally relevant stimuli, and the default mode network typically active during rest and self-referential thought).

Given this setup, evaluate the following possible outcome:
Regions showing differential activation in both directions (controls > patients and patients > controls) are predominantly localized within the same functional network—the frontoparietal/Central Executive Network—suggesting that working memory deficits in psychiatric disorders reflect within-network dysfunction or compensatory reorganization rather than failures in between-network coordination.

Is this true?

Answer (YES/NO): NO